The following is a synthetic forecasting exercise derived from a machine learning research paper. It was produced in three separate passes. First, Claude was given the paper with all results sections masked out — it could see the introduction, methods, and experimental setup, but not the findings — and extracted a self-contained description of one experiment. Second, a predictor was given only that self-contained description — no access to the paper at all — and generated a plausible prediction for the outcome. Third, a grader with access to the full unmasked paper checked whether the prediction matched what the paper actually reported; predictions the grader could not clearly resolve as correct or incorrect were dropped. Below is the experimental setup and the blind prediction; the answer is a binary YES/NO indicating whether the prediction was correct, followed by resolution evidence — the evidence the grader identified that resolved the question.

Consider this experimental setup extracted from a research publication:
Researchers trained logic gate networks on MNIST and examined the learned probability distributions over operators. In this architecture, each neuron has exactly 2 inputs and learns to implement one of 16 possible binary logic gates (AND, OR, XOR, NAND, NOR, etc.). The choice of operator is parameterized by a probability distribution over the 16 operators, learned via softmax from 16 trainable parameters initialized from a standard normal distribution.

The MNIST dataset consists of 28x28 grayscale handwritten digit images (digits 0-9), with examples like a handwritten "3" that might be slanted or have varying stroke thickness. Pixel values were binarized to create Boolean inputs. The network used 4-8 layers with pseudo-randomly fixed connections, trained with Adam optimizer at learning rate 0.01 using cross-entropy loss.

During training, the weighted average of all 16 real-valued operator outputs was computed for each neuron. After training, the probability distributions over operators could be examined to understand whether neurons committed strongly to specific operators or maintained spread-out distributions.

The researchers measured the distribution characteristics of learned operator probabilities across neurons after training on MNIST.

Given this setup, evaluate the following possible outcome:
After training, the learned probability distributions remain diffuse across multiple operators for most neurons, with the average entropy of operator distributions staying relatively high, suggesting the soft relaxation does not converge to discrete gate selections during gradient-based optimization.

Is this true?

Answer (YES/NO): NO